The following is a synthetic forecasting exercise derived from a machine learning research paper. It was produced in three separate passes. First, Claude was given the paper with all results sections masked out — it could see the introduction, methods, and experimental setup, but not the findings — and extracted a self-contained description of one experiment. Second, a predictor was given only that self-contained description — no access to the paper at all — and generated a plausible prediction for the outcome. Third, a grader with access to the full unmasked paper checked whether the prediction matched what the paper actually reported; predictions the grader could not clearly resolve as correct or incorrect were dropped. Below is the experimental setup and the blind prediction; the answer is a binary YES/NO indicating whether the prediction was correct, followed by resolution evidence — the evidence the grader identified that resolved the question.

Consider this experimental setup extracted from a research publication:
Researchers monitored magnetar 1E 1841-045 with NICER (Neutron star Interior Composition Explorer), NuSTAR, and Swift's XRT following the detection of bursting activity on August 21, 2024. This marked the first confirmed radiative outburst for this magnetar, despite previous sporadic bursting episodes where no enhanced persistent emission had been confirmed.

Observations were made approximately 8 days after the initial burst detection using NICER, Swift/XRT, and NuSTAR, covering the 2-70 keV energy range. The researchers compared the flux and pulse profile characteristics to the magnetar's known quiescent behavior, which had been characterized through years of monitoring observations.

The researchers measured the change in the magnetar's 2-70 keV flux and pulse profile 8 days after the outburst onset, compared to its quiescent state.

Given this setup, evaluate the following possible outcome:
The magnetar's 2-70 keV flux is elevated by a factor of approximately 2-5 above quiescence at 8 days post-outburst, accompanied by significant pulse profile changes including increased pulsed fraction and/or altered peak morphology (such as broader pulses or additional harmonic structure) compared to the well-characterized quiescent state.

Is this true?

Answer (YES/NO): YES